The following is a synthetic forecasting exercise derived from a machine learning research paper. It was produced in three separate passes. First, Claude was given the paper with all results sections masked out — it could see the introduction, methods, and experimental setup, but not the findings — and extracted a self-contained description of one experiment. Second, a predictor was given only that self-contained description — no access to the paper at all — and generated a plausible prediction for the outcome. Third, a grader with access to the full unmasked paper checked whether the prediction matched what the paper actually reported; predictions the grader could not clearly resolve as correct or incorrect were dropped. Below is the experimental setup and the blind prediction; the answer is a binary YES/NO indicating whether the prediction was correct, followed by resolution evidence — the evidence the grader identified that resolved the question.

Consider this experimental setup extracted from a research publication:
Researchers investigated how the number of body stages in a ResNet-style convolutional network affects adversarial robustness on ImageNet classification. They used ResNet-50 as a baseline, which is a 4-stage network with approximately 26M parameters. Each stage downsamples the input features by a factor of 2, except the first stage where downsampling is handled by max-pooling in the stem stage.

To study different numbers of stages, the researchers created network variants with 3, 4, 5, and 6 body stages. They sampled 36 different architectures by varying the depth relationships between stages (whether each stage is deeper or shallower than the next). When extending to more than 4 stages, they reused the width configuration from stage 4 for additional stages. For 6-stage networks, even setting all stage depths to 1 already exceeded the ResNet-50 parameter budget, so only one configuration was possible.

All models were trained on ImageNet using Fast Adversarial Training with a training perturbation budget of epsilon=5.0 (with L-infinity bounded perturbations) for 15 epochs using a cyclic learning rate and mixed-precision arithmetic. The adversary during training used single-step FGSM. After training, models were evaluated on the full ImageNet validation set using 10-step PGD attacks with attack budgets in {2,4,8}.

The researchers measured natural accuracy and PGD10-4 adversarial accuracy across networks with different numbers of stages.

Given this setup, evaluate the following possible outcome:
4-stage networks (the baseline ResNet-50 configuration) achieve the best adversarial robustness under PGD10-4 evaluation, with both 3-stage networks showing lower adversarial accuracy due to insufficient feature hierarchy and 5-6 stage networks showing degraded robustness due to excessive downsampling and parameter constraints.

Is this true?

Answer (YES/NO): NO